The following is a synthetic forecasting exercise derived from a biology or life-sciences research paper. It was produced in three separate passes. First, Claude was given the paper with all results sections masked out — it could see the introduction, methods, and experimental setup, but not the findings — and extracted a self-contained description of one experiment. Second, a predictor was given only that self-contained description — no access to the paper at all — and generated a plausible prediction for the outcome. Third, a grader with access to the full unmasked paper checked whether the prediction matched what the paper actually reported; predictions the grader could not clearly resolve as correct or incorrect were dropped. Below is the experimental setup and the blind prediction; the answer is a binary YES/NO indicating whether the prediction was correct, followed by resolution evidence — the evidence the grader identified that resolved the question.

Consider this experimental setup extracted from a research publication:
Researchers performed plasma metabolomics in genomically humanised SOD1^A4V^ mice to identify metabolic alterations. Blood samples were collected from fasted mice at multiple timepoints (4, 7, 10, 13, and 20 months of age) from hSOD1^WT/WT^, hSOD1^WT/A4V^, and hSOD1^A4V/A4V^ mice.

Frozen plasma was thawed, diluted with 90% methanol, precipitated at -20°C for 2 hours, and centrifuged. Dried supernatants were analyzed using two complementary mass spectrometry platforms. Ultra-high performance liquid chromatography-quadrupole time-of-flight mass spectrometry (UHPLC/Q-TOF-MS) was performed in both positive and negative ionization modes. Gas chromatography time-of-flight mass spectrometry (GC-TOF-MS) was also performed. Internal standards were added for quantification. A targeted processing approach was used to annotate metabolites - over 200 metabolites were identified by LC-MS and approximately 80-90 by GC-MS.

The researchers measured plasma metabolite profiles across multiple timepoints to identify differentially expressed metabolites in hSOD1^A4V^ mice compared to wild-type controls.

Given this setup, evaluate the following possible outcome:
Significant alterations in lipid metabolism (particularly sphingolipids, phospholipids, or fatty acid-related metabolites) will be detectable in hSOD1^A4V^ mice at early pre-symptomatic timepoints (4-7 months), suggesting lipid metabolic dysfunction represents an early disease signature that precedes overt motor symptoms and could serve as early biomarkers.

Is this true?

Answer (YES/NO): YES